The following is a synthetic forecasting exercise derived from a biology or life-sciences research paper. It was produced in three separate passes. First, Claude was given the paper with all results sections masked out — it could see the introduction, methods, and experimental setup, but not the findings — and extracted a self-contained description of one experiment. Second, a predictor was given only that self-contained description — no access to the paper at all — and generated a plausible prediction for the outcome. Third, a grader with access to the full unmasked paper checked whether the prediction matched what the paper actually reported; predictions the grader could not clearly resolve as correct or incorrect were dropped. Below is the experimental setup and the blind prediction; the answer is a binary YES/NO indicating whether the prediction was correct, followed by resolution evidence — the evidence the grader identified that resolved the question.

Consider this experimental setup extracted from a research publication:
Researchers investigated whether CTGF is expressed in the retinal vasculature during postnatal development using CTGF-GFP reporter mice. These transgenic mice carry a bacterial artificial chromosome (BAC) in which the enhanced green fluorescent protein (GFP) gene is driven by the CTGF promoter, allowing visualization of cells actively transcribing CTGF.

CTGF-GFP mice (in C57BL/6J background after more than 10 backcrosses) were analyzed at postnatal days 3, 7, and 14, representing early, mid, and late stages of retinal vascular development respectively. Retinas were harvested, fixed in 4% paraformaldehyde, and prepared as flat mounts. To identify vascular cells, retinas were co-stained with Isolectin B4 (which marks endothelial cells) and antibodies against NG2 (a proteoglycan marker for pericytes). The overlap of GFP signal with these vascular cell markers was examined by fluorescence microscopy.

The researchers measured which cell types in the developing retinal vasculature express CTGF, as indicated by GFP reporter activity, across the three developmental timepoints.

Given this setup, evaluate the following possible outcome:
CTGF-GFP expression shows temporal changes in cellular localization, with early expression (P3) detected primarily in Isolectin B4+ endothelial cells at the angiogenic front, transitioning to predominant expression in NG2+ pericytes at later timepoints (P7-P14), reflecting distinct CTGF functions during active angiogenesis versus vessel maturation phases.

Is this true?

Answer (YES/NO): NO